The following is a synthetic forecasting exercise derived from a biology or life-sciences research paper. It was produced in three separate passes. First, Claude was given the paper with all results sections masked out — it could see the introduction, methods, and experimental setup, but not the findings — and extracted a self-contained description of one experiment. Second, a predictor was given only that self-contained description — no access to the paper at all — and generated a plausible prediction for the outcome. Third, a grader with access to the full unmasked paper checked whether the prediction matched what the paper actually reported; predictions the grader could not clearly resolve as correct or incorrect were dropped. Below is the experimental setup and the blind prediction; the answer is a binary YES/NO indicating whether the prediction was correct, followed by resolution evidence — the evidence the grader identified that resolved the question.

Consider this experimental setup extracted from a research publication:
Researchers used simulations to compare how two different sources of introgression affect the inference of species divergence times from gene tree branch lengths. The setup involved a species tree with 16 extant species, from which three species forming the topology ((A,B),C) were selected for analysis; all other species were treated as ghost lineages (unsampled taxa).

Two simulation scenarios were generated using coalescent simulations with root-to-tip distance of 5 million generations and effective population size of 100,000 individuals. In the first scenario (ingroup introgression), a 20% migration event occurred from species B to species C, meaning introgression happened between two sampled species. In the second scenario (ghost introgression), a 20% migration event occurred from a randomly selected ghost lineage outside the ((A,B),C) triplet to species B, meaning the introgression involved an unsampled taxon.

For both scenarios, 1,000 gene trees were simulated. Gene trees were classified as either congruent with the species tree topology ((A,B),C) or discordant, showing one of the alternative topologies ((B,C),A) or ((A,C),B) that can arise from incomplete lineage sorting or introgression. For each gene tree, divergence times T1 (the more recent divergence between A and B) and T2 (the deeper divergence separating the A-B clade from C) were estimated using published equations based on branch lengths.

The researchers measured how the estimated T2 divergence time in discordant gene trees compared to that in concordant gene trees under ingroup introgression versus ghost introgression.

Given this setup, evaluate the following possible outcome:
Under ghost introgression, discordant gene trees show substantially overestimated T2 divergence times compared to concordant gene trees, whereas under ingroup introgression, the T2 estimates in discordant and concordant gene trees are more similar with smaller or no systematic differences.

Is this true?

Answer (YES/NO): NO